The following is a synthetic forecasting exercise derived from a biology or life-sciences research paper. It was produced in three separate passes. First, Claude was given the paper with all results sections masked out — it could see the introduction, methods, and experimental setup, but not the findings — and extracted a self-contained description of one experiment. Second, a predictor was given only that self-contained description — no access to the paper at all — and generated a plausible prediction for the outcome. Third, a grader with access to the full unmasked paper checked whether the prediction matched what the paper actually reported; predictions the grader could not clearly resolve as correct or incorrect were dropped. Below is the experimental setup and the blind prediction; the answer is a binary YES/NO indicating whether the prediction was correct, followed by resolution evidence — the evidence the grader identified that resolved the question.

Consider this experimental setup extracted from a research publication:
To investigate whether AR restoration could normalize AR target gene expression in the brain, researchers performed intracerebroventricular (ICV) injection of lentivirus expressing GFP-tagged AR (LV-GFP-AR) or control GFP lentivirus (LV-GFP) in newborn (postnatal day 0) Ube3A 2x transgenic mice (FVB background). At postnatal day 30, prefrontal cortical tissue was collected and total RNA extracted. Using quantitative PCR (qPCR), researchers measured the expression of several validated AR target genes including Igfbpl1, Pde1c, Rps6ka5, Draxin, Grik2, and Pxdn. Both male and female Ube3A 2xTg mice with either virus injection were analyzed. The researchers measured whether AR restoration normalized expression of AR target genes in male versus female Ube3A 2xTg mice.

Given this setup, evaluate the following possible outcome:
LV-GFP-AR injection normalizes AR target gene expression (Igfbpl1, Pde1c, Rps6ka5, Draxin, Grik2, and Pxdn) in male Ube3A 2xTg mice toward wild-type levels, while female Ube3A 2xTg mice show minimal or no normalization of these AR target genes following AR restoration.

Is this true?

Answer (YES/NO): YES